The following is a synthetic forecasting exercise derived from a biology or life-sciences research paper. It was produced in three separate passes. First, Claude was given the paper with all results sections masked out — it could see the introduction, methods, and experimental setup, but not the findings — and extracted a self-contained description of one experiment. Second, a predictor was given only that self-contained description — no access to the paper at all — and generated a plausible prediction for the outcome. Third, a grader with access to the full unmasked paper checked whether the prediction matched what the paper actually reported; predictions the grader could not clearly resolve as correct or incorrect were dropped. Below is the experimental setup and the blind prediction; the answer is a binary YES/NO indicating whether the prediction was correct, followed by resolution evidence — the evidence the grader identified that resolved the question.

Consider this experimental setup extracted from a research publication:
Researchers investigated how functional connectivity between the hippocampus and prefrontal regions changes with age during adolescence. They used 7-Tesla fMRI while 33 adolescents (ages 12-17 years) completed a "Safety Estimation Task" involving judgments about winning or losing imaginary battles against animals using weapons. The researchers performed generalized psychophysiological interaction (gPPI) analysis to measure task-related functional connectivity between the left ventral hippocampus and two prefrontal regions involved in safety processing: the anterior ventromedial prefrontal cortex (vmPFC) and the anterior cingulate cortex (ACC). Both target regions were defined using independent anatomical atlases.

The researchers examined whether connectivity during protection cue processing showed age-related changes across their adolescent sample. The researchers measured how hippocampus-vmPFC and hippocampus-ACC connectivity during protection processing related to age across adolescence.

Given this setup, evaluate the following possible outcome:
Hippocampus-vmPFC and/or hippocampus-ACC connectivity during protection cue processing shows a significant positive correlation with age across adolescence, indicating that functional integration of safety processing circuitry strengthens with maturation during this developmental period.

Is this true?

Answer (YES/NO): YES